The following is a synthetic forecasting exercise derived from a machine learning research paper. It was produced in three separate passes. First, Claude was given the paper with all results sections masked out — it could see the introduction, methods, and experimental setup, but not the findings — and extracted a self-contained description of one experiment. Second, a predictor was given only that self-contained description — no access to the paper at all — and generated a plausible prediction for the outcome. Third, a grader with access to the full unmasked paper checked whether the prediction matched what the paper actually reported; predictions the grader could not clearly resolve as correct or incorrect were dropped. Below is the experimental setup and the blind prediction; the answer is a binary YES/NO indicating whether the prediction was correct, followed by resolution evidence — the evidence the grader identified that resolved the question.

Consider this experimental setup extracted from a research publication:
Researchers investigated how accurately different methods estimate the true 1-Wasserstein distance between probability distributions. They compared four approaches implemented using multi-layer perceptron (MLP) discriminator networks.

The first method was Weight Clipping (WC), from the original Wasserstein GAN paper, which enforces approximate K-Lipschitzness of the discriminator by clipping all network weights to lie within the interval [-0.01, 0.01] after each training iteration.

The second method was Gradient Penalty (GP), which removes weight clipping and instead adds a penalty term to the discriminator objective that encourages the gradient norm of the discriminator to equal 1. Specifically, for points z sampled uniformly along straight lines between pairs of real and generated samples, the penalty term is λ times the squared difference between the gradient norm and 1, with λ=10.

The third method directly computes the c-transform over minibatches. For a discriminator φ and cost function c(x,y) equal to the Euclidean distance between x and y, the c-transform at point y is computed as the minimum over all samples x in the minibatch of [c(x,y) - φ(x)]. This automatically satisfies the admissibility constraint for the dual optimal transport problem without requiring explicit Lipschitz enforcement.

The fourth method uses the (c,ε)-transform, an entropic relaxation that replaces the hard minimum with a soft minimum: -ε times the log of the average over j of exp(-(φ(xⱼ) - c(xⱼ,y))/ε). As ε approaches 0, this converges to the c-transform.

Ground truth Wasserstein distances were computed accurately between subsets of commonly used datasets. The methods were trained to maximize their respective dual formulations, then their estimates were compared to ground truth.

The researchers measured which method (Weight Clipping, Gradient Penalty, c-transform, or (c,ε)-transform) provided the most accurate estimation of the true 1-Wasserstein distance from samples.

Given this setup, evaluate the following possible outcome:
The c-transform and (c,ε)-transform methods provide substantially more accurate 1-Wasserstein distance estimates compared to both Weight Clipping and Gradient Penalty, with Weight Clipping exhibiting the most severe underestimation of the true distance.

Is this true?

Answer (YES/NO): NO